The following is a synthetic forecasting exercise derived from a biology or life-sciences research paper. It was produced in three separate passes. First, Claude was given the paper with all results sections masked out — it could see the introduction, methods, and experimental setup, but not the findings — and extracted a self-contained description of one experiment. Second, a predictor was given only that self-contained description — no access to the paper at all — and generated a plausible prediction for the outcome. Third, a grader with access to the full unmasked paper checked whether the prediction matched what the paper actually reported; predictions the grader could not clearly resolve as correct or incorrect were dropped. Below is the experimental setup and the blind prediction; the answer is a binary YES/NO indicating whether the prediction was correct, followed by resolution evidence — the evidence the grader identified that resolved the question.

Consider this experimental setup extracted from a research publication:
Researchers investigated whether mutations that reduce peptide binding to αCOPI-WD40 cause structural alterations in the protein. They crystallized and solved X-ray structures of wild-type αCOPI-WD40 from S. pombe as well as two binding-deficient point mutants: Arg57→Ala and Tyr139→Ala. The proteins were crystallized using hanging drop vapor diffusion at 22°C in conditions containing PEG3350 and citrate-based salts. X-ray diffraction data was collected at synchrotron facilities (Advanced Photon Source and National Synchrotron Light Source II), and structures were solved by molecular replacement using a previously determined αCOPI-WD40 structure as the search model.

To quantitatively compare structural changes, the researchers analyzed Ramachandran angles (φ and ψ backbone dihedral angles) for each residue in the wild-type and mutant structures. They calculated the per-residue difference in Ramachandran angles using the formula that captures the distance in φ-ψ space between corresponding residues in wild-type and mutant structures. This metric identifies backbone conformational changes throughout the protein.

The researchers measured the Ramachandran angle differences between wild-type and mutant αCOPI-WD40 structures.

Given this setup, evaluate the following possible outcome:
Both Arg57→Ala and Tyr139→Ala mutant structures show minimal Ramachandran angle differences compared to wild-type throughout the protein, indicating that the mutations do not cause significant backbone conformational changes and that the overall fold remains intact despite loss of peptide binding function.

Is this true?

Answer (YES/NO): NO